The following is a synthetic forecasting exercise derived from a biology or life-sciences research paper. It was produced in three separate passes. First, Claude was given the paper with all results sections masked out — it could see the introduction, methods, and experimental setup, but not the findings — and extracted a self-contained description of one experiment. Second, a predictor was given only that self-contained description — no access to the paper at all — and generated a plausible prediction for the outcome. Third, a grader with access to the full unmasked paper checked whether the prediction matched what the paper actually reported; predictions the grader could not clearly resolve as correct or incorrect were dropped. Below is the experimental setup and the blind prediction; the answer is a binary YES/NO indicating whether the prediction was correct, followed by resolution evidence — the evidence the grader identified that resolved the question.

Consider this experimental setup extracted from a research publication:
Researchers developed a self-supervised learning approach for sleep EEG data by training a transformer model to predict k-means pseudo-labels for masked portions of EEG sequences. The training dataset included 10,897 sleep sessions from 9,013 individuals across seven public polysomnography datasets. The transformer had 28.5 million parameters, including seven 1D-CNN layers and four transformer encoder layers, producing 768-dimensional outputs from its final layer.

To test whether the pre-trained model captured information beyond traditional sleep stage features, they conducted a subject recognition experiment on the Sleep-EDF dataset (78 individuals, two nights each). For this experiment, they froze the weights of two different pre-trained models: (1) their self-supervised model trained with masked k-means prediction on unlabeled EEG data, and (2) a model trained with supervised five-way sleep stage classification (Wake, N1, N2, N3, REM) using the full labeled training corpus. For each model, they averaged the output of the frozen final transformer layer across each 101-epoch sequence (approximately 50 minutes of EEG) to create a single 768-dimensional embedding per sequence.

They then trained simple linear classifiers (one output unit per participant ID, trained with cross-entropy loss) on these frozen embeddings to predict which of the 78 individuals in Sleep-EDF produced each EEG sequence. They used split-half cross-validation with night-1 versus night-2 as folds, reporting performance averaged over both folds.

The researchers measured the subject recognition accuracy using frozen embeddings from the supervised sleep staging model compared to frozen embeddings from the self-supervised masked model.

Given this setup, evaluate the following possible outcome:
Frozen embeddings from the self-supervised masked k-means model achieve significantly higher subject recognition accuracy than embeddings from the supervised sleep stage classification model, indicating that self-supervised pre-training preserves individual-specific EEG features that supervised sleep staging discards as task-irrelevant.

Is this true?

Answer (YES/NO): YES